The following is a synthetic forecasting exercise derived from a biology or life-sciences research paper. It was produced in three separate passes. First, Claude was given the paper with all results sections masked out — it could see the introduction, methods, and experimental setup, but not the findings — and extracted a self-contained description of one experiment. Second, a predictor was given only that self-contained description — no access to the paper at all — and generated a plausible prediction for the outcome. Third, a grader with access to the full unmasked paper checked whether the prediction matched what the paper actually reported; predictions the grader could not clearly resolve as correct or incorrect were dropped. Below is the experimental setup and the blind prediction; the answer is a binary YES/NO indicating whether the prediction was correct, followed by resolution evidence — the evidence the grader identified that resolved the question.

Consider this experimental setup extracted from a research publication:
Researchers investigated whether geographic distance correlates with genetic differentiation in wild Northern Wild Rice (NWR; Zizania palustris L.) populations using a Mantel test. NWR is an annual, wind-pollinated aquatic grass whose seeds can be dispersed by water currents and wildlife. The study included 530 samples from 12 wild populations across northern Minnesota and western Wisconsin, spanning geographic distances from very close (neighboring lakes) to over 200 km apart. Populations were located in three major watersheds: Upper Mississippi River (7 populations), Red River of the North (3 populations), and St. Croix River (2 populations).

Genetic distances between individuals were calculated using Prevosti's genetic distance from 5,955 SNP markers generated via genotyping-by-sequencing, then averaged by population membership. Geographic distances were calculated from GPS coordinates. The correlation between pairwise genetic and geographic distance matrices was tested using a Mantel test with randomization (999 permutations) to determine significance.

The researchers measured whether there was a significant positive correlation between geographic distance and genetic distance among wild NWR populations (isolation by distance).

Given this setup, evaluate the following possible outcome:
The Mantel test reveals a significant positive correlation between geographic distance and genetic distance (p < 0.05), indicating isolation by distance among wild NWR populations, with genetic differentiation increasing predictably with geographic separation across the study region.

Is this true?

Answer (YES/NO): YES